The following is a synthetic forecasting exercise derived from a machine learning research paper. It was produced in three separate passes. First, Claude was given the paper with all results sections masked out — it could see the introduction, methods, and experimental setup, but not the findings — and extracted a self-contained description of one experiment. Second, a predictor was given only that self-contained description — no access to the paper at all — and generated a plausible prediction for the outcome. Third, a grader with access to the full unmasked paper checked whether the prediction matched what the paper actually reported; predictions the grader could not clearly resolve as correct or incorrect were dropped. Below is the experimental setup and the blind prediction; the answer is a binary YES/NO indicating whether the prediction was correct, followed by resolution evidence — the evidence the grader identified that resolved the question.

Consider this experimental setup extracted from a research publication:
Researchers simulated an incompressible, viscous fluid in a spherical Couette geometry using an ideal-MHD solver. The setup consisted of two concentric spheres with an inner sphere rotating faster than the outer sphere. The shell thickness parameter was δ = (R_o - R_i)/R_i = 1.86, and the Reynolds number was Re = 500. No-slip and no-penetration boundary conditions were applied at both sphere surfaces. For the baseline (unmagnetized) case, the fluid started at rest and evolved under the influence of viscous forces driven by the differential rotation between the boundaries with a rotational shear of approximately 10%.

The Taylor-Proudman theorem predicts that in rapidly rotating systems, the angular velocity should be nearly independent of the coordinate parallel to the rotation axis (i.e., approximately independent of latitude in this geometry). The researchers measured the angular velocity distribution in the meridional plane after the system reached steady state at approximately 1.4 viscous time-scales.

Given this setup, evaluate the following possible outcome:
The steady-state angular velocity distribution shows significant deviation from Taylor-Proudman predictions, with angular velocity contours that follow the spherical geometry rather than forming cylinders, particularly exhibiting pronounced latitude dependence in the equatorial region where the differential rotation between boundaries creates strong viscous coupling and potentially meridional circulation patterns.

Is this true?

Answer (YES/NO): NO